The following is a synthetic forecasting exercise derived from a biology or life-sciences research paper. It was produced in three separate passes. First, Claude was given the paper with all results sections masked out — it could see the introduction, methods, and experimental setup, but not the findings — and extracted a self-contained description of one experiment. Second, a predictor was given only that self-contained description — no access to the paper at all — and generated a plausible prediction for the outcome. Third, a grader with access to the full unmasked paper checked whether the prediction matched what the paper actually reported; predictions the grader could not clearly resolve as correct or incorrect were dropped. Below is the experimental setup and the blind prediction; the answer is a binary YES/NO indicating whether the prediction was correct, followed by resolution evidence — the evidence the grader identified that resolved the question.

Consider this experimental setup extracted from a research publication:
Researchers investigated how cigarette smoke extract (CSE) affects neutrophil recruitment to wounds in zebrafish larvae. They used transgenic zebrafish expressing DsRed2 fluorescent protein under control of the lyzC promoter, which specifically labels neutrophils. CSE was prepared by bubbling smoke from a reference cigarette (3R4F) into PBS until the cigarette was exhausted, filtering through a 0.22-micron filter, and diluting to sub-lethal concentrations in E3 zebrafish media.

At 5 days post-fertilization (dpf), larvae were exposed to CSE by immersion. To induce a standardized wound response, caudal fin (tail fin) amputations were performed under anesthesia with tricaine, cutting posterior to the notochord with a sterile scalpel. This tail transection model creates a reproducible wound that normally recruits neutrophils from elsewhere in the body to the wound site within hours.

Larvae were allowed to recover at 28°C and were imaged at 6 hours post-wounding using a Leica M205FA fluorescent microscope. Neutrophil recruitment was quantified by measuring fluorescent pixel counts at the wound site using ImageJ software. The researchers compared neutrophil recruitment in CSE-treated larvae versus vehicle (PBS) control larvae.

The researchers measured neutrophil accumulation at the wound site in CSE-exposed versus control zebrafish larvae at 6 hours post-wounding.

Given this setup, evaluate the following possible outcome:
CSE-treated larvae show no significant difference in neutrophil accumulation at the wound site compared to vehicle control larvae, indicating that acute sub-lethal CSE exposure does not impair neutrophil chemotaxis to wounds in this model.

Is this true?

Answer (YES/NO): NO